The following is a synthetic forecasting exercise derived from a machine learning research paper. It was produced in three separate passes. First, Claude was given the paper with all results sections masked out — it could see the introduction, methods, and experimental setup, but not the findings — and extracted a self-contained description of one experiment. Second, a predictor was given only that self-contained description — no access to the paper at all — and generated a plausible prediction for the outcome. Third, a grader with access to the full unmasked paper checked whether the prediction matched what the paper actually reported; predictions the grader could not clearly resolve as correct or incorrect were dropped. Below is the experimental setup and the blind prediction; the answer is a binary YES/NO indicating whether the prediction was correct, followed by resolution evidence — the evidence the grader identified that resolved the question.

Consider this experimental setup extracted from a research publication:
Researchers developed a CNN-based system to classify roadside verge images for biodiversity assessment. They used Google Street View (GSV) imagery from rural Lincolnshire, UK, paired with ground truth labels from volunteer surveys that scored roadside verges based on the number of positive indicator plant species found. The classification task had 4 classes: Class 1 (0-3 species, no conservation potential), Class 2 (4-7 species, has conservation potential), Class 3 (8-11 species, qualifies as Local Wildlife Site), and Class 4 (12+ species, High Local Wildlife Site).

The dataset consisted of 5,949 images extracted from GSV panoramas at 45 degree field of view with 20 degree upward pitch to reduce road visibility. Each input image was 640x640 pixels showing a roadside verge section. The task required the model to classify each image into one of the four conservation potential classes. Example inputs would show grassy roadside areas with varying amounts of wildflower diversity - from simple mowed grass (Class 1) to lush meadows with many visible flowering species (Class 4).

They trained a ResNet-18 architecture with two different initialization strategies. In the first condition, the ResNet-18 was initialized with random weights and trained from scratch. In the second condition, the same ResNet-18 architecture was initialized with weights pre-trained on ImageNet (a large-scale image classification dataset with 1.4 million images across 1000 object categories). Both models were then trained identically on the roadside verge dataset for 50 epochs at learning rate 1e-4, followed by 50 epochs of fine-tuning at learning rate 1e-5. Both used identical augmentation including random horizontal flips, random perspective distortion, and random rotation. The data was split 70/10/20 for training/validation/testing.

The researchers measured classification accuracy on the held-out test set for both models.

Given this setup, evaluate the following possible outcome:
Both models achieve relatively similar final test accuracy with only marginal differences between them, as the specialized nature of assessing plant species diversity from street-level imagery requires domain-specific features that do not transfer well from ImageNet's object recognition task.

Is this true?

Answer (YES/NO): NO